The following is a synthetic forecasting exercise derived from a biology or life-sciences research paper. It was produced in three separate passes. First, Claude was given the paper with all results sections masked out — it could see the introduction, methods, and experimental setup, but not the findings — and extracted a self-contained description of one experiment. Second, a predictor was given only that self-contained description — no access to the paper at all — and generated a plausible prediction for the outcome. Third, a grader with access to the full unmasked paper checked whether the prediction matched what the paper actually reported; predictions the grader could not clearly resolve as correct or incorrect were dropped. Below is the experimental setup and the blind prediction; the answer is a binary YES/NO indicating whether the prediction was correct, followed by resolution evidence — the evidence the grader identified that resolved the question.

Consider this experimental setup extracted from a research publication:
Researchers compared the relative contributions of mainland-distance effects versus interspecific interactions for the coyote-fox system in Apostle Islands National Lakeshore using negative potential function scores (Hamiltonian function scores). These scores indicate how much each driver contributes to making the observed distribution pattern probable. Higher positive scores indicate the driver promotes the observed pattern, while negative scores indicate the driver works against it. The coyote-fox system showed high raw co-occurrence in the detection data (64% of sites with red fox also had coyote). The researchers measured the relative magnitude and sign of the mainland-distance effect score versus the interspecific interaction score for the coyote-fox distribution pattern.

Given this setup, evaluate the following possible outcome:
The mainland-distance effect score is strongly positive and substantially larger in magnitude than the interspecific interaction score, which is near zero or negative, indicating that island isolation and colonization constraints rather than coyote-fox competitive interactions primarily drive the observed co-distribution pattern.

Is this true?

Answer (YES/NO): NO